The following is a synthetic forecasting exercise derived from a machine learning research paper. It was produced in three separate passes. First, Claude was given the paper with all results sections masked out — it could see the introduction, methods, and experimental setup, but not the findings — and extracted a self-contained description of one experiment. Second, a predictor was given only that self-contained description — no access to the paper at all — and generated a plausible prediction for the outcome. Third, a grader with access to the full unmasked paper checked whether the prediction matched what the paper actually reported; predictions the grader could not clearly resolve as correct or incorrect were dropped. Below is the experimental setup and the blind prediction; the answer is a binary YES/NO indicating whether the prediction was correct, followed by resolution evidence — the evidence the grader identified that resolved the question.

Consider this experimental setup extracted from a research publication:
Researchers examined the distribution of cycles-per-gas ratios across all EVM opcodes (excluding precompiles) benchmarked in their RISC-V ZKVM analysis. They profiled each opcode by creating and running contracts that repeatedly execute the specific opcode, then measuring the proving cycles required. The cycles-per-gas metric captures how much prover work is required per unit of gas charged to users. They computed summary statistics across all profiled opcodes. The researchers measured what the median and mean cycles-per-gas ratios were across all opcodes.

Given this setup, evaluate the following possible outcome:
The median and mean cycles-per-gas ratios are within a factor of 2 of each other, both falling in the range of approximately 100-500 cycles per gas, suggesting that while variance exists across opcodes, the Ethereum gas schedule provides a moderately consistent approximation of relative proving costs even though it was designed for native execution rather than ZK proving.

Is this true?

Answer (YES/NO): NO